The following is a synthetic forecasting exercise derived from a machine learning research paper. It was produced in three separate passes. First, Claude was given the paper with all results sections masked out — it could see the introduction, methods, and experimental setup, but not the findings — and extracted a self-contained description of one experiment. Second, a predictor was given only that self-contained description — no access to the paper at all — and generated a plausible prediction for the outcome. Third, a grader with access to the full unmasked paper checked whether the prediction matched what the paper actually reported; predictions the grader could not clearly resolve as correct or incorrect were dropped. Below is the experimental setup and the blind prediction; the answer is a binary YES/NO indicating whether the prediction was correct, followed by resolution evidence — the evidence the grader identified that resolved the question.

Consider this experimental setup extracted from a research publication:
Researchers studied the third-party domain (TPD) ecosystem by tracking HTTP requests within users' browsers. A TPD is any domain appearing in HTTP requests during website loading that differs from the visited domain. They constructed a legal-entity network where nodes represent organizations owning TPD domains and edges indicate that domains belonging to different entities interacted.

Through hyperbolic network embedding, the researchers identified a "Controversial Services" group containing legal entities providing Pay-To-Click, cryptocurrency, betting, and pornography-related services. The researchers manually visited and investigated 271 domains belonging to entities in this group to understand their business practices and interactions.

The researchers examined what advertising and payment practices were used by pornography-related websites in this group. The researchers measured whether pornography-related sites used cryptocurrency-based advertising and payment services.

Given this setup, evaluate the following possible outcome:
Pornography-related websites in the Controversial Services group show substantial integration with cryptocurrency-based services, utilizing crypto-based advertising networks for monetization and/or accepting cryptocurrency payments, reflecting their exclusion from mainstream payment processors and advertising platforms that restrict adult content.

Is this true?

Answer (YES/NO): NO